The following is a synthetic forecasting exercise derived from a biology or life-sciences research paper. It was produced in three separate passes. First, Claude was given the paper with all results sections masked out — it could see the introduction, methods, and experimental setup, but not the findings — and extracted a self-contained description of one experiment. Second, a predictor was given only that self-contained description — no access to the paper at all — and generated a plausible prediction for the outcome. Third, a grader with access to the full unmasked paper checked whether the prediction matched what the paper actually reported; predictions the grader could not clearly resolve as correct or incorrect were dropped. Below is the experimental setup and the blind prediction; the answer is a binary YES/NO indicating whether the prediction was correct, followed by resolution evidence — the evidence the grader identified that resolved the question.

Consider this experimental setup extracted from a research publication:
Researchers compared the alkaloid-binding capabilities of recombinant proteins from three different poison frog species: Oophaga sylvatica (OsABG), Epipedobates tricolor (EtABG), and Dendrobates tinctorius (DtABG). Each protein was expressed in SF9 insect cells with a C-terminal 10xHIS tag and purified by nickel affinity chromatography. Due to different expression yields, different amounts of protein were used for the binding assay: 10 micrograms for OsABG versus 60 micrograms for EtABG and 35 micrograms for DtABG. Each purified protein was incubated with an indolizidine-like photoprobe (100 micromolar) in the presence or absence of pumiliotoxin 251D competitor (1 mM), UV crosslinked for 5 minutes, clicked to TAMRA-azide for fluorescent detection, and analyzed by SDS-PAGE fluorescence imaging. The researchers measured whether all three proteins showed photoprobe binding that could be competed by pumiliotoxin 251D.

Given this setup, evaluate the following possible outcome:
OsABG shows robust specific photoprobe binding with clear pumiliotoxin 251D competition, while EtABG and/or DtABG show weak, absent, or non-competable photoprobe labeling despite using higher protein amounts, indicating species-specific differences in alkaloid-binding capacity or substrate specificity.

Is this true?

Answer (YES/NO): YES